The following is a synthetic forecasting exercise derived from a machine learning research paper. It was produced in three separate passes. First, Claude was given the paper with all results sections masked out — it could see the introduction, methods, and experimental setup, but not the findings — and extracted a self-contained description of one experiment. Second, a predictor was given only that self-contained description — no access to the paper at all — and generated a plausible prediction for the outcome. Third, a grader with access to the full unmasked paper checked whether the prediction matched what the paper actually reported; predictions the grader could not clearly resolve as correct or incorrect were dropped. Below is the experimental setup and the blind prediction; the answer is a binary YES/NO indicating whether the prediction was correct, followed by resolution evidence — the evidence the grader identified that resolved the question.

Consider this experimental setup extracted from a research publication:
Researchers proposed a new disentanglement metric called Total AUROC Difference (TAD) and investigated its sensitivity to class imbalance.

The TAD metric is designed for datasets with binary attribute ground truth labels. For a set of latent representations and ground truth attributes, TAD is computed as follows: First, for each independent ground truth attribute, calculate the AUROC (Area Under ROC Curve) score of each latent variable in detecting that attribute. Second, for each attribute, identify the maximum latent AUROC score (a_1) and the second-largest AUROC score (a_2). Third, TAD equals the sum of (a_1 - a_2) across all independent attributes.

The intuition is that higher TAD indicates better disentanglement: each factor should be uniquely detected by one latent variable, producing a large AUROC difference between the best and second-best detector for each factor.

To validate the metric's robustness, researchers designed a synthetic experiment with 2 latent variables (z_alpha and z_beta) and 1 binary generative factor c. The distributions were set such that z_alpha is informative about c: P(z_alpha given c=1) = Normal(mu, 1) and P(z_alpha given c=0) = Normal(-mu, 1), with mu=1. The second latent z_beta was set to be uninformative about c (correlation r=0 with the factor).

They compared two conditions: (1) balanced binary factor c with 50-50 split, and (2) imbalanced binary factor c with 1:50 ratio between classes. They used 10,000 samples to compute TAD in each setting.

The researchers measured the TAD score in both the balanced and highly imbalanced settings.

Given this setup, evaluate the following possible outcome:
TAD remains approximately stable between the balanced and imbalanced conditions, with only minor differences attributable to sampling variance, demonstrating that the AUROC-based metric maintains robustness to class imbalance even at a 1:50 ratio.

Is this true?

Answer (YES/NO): YES